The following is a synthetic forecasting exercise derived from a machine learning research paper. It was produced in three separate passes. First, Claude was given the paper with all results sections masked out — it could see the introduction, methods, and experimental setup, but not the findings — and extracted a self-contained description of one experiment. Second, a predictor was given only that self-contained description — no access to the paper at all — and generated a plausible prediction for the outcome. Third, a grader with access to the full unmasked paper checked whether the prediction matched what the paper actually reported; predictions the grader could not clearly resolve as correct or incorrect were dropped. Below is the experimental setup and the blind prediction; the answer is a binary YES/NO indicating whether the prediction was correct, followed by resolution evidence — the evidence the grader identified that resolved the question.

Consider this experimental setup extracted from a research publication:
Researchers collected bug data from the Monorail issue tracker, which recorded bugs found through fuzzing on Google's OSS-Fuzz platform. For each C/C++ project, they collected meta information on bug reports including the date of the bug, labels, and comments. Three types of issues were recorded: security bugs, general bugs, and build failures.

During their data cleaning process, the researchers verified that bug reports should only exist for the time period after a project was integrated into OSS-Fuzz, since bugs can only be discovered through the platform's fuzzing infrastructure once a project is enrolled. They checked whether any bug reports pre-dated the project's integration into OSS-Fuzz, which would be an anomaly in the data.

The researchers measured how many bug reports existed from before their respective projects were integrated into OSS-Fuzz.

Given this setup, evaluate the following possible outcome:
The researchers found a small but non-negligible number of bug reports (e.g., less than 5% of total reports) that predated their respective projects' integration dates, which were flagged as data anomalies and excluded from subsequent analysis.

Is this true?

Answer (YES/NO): YES